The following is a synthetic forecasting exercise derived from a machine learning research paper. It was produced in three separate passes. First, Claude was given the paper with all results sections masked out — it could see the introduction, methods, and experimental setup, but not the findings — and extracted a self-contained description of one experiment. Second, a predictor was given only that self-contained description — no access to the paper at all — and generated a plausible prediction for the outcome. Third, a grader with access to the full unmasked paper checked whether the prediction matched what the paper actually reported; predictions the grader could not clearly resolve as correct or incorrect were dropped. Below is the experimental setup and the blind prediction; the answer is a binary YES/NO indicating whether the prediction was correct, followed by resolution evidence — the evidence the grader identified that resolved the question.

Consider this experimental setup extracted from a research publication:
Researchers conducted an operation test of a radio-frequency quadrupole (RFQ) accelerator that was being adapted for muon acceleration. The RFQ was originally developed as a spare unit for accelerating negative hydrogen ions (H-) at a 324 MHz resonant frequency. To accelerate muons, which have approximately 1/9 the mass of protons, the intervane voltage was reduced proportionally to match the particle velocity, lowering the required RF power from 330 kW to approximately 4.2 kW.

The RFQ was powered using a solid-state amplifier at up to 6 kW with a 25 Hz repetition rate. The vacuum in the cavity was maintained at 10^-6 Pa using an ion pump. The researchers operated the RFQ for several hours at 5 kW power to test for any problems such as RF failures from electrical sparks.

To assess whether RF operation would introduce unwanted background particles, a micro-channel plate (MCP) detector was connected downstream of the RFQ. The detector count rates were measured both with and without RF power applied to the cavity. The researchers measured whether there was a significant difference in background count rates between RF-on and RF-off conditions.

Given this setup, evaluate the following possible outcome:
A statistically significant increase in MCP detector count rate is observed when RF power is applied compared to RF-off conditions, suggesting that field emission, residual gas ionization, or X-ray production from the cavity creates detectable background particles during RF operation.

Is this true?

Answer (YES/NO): NO